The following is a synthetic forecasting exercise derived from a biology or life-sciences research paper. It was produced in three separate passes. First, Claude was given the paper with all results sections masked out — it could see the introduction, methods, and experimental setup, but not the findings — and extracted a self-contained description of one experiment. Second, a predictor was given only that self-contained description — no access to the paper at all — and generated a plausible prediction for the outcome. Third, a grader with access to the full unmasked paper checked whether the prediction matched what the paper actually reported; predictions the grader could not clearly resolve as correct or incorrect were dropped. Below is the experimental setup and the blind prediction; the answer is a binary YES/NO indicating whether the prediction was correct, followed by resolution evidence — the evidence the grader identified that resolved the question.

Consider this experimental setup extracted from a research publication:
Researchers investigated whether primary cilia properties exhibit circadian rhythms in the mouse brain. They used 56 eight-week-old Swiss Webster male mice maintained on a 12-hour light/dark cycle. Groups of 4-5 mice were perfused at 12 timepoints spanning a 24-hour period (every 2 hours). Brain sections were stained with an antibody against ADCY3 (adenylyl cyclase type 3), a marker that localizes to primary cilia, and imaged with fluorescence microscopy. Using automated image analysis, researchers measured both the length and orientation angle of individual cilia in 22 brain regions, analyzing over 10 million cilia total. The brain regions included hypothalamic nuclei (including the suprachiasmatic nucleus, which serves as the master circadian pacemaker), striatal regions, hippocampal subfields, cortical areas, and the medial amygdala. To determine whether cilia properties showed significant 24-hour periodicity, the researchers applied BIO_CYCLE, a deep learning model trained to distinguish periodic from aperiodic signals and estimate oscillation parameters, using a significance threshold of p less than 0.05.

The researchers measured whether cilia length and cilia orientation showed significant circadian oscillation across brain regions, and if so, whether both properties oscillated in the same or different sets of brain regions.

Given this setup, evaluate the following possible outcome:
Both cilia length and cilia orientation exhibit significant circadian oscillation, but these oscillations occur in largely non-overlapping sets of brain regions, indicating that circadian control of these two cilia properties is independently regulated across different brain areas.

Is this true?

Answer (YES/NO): NO